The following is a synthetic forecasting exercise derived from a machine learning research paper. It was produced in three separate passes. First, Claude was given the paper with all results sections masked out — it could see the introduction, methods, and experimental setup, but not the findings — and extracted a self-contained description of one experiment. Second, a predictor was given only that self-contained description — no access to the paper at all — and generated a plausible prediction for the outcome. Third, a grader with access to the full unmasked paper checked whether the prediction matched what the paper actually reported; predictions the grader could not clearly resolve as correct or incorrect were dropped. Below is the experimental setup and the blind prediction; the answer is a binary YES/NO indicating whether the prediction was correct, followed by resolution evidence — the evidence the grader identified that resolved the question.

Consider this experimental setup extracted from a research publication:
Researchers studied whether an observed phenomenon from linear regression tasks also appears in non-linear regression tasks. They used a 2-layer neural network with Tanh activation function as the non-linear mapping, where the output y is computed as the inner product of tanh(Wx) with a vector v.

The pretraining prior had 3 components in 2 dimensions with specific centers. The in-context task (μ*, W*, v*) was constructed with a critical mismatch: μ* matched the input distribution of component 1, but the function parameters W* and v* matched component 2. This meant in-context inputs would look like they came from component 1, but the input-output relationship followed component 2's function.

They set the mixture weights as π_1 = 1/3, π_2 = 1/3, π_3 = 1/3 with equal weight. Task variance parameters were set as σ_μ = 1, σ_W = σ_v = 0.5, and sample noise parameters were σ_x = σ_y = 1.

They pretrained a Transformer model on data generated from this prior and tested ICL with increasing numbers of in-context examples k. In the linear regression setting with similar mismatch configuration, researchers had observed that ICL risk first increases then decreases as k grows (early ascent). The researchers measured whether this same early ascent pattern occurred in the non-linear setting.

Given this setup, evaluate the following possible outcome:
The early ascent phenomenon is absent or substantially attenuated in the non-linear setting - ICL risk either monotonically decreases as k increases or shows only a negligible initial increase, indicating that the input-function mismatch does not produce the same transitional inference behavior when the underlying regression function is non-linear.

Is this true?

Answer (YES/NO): NO